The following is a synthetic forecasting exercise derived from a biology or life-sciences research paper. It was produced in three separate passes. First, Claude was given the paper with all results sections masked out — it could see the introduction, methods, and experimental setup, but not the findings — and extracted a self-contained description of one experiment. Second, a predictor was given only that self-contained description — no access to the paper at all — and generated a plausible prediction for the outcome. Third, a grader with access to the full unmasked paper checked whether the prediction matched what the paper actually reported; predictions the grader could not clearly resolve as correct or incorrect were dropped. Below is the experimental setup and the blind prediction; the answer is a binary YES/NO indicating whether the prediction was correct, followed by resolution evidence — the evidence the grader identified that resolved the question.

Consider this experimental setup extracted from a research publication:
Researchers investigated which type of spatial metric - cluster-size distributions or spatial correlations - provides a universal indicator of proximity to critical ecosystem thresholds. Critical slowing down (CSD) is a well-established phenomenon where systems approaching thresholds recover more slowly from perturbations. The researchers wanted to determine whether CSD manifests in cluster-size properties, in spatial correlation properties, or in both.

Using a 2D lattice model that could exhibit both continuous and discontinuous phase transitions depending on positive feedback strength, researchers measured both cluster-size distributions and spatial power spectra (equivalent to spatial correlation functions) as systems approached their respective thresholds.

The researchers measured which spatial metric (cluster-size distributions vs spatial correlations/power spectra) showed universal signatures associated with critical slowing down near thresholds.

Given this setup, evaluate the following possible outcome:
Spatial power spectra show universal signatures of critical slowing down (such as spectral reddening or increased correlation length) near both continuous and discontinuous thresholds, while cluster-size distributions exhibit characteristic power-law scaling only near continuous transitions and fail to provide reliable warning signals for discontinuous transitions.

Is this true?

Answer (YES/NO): NO